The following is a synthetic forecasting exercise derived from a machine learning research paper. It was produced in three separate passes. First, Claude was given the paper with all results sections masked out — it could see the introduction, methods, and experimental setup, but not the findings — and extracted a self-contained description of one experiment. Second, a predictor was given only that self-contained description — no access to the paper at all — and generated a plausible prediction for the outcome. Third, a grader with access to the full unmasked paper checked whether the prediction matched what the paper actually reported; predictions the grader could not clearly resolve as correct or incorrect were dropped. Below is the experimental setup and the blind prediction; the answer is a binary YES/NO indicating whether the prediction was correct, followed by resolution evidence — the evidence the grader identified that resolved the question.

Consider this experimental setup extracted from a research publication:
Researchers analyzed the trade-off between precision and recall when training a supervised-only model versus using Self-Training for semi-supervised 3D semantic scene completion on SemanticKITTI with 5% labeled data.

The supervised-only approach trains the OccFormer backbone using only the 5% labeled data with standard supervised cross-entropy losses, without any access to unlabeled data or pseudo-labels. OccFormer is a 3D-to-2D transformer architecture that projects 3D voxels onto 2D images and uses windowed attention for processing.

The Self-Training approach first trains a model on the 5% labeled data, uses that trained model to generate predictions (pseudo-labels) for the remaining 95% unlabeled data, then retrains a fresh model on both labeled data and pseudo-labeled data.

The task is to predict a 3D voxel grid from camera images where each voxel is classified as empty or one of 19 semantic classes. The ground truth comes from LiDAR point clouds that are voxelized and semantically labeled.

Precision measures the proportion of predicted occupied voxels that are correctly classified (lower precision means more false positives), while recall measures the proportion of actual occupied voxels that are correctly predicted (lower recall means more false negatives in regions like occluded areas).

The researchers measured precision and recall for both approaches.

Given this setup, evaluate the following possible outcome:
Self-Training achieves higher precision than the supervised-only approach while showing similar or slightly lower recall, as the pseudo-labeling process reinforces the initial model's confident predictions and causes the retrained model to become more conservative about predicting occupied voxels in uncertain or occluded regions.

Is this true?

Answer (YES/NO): NO